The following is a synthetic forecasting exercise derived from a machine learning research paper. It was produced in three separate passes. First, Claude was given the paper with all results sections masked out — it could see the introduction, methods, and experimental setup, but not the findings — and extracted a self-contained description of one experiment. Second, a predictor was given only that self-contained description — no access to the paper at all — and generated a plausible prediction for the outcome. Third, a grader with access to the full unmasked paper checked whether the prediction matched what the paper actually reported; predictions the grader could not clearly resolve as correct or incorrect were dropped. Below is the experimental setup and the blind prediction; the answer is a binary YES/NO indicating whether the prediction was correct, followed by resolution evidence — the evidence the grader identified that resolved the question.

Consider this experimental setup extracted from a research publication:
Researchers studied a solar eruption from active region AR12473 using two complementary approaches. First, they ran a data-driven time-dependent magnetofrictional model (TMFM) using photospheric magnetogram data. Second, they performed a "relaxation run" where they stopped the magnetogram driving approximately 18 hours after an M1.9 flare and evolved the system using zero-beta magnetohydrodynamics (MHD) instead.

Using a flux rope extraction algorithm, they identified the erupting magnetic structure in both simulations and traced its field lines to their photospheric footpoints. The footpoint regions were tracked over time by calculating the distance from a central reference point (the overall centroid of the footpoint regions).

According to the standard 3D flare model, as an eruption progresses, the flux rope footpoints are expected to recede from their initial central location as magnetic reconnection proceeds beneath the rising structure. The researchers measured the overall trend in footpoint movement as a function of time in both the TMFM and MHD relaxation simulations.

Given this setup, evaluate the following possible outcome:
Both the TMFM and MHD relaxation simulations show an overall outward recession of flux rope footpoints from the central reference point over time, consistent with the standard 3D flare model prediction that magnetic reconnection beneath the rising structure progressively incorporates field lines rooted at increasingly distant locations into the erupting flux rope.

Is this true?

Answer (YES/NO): YES